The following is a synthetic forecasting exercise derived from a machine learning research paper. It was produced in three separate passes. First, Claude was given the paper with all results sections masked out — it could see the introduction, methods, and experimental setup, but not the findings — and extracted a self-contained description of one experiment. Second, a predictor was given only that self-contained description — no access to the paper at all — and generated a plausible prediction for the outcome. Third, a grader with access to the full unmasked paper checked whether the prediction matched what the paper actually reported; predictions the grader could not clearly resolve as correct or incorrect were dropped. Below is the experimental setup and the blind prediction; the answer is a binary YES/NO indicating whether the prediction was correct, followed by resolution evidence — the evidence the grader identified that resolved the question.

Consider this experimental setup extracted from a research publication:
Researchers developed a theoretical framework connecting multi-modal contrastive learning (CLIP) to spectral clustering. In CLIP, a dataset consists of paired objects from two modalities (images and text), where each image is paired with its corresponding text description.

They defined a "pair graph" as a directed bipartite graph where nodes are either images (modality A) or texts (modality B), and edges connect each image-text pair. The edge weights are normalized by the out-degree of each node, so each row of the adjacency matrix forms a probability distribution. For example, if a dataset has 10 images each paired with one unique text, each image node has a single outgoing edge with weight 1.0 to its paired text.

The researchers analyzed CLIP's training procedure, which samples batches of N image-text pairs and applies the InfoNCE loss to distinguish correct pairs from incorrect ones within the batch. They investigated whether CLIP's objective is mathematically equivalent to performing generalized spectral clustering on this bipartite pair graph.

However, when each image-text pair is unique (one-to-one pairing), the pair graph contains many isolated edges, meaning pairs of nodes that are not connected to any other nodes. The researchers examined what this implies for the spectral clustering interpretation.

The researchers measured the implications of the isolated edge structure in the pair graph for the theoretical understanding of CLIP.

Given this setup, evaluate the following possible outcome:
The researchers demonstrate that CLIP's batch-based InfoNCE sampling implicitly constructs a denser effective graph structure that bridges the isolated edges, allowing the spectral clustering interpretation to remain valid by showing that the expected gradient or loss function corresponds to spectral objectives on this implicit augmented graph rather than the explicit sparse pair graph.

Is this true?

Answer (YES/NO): NO